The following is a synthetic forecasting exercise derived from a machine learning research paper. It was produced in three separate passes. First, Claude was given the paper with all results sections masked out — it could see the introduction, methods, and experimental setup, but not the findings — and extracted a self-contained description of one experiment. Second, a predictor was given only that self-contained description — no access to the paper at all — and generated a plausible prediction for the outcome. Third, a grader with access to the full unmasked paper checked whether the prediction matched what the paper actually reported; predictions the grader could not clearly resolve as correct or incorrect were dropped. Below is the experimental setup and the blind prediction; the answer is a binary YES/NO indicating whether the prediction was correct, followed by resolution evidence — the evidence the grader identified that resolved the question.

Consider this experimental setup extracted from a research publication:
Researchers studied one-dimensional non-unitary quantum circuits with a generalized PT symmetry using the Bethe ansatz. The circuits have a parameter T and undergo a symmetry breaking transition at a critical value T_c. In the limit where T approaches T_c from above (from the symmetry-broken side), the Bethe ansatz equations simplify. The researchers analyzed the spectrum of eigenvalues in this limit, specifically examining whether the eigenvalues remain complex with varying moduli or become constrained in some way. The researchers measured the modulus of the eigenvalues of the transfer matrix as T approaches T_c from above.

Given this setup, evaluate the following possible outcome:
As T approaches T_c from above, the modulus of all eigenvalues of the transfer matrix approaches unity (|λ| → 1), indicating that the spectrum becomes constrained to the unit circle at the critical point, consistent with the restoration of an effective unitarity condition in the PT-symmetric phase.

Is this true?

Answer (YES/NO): YES